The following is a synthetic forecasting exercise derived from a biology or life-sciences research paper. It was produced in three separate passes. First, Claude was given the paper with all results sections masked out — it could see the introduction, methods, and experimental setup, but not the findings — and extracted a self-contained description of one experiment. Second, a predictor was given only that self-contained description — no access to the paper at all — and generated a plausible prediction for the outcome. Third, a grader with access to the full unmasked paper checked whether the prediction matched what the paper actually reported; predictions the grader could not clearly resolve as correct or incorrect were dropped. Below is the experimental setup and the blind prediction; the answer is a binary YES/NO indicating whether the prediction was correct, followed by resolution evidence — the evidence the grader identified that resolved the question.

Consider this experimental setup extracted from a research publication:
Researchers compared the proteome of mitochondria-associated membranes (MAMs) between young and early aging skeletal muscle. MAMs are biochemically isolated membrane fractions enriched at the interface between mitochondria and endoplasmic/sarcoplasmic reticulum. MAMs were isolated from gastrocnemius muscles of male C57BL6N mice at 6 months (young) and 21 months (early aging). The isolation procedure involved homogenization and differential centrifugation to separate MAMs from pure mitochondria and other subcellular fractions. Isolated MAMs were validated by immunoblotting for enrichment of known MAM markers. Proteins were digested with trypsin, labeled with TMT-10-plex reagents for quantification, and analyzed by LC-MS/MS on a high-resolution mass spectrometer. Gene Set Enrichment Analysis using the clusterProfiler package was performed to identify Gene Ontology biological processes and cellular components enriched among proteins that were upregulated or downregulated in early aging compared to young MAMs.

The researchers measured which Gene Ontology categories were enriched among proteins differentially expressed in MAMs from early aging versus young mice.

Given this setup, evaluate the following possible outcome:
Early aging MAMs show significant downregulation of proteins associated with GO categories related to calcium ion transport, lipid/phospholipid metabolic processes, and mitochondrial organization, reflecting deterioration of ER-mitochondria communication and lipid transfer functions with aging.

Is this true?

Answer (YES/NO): NO